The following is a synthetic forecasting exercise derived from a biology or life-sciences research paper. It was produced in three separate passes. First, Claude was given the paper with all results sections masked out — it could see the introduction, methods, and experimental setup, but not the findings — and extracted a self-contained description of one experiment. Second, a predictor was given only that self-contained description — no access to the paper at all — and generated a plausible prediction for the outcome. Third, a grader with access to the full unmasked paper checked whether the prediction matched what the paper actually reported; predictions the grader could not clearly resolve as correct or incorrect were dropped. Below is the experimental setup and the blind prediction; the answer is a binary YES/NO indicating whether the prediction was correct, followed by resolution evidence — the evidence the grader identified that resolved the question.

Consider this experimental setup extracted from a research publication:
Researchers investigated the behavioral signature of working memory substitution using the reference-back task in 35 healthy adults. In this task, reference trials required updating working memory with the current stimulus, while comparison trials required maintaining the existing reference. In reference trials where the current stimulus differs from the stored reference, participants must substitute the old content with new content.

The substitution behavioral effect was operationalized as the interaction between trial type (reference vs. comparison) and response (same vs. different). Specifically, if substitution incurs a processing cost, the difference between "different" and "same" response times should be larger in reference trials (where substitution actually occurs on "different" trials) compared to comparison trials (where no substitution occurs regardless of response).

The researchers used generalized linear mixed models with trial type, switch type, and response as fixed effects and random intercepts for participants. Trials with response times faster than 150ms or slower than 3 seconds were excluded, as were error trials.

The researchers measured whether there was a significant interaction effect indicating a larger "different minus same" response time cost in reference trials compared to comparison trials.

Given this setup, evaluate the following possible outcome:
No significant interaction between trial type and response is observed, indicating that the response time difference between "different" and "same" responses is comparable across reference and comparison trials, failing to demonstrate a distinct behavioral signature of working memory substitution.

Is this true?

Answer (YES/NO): NO